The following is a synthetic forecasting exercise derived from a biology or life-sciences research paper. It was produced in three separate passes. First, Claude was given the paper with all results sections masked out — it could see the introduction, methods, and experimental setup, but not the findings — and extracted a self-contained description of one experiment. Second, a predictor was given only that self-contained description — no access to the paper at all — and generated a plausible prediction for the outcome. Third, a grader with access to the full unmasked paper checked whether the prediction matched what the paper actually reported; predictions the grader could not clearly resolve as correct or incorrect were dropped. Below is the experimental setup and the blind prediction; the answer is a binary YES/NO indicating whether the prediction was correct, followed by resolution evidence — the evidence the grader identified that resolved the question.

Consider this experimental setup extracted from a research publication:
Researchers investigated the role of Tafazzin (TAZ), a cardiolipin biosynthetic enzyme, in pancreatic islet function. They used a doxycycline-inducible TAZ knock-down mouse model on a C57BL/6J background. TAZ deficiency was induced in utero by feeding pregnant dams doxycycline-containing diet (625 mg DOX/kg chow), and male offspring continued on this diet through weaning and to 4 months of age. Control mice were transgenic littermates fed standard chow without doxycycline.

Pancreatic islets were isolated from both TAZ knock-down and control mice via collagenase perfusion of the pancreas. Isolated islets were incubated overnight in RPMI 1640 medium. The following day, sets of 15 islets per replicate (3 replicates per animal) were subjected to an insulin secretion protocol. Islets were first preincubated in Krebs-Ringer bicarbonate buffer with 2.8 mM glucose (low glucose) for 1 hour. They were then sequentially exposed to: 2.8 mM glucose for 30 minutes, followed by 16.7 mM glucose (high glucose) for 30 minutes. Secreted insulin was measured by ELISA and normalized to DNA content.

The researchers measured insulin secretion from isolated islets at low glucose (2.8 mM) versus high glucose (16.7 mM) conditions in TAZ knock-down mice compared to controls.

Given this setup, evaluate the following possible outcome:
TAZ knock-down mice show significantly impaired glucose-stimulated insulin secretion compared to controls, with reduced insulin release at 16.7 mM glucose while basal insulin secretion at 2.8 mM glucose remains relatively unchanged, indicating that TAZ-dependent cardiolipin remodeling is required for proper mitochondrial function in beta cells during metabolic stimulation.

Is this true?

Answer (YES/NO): NO